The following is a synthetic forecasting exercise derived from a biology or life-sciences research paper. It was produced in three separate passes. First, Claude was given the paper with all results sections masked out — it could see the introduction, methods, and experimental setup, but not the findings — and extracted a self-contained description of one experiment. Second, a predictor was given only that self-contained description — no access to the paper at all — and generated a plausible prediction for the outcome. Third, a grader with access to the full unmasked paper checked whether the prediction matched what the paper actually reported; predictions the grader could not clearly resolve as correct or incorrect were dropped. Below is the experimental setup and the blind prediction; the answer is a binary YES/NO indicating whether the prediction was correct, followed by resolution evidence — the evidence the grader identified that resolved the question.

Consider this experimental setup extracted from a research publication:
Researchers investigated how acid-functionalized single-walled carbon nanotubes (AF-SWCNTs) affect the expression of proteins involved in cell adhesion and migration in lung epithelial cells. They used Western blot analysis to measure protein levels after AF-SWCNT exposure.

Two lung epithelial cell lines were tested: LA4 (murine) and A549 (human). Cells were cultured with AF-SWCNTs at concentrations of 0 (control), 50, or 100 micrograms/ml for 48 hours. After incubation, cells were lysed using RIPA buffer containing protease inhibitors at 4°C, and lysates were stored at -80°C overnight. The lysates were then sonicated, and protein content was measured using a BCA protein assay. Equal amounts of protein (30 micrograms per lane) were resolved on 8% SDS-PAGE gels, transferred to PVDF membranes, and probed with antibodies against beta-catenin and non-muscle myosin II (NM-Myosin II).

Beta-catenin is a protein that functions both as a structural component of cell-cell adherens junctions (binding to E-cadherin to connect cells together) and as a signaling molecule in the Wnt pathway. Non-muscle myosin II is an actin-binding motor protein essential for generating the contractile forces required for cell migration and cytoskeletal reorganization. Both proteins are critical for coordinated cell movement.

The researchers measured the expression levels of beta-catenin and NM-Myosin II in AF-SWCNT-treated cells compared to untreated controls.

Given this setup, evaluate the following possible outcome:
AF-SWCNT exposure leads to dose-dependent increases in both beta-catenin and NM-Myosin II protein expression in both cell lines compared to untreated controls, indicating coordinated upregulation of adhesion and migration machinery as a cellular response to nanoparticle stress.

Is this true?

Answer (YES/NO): NO